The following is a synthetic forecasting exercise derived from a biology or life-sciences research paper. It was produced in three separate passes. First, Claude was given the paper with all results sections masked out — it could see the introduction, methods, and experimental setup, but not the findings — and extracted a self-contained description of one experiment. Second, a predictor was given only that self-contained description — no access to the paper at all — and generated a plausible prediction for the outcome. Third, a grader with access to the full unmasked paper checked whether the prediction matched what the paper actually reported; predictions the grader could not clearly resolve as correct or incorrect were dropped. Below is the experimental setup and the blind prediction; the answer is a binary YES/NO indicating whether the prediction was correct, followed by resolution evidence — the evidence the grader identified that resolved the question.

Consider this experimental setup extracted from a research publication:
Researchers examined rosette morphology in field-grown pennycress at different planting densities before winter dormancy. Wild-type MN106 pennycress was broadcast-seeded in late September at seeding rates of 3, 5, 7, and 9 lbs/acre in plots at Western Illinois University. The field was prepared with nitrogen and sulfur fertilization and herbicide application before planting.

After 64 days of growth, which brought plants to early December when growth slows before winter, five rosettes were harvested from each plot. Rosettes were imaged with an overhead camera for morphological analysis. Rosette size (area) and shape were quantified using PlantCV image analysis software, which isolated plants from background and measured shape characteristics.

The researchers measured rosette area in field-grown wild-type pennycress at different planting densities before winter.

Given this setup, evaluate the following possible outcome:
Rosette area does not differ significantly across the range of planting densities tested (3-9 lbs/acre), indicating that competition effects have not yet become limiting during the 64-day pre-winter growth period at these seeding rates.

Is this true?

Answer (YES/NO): YES